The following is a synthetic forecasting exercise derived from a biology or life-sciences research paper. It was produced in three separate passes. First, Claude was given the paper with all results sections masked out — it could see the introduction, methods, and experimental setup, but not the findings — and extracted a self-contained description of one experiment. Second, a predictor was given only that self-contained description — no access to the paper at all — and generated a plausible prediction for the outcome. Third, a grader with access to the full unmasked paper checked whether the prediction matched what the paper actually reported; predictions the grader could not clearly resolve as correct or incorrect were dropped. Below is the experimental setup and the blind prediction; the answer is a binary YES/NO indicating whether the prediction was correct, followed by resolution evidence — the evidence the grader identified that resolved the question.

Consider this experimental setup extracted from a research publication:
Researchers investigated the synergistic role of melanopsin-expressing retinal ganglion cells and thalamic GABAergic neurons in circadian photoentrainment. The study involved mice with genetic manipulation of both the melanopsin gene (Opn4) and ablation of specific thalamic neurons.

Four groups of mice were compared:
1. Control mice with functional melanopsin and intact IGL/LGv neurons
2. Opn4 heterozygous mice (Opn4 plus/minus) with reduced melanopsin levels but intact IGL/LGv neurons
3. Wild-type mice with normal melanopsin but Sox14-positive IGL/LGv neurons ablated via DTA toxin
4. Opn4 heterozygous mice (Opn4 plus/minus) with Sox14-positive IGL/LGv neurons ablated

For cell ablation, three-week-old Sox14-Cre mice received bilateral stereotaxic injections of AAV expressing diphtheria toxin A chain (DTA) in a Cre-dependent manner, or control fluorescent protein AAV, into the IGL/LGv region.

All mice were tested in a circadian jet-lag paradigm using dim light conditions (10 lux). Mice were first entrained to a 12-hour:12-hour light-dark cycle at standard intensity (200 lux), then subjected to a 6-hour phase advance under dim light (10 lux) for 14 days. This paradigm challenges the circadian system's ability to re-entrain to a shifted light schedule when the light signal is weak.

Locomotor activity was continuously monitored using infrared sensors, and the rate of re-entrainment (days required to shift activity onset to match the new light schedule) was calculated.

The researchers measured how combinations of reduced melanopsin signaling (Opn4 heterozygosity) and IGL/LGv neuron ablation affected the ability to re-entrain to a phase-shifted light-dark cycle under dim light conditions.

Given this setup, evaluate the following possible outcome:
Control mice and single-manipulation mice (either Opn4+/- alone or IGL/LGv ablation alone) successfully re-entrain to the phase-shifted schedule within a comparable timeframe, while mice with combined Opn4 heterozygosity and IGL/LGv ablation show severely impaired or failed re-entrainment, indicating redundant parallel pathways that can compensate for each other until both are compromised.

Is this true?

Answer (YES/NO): NO